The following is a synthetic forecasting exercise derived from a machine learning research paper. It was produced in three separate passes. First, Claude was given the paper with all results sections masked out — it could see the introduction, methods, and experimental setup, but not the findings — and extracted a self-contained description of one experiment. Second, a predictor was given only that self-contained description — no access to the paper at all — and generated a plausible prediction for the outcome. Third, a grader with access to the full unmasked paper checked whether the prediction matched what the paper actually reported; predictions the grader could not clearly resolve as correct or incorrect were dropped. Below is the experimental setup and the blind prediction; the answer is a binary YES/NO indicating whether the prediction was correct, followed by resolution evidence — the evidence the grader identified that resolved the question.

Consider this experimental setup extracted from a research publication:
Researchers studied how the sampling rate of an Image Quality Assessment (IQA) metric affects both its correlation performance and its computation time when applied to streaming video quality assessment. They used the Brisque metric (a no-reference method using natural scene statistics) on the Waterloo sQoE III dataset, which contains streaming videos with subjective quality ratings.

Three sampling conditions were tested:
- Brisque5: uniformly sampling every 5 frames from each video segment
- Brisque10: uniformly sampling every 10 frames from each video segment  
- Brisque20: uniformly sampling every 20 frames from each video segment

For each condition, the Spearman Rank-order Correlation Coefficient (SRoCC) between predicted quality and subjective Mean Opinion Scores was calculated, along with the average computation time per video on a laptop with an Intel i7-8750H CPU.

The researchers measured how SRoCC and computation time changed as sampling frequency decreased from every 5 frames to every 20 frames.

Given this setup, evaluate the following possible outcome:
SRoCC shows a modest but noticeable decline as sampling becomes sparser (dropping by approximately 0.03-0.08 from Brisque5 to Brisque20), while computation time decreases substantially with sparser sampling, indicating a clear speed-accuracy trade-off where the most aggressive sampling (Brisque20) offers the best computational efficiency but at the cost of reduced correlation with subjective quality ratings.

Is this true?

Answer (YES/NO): YES